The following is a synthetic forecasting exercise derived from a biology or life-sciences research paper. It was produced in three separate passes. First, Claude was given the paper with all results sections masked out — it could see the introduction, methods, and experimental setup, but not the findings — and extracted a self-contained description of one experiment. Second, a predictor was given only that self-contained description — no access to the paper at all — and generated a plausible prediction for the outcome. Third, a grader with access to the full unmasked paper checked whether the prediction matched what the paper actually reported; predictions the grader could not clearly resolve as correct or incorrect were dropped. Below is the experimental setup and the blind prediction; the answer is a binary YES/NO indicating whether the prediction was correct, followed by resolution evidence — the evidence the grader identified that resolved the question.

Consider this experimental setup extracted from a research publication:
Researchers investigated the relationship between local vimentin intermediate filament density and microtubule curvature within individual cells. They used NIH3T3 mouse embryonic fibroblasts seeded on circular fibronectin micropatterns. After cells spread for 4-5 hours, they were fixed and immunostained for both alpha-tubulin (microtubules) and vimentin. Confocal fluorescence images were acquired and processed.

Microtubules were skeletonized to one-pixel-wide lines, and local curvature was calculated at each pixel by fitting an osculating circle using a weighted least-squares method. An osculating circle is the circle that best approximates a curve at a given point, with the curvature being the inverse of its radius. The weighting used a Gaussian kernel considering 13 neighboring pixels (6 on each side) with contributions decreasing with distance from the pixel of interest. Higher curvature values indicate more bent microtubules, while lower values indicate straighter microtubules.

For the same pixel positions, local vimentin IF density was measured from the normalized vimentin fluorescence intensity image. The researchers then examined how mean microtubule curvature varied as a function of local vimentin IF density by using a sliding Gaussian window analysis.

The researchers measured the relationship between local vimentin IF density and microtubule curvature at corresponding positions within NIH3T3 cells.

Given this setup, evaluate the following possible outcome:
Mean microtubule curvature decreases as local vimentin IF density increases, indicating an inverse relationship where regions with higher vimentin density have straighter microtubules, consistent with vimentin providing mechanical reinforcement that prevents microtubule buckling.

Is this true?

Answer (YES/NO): NO